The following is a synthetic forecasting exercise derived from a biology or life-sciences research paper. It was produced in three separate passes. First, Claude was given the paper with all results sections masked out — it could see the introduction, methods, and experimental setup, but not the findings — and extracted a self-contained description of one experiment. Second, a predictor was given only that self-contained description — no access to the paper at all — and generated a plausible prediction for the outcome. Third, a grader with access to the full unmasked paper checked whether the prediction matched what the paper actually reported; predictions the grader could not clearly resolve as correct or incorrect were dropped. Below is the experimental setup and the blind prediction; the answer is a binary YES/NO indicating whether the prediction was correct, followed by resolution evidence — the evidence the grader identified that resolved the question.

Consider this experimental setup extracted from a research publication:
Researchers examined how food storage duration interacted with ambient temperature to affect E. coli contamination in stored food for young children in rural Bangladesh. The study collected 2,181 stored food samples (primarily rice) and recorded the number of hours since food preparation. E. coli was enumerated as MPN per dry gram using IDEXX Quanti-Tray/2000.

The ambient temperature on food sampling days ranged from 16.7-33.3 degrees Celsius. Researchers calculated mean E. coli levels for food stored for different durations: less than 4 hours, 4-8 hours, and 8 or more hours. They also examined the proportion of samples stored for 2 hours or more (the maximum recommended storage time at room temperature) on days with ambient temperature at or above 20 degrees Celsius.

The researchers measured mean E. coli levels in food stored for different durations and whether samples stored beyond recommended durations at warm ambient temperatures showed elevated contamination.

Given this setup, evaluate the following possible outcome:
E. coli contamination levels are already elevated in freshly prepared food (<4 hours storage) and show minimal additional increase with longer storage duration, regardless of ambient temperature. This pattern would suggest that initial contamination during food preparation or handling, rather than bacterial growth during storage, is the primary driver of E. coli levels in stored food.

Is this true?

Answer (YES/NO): NO